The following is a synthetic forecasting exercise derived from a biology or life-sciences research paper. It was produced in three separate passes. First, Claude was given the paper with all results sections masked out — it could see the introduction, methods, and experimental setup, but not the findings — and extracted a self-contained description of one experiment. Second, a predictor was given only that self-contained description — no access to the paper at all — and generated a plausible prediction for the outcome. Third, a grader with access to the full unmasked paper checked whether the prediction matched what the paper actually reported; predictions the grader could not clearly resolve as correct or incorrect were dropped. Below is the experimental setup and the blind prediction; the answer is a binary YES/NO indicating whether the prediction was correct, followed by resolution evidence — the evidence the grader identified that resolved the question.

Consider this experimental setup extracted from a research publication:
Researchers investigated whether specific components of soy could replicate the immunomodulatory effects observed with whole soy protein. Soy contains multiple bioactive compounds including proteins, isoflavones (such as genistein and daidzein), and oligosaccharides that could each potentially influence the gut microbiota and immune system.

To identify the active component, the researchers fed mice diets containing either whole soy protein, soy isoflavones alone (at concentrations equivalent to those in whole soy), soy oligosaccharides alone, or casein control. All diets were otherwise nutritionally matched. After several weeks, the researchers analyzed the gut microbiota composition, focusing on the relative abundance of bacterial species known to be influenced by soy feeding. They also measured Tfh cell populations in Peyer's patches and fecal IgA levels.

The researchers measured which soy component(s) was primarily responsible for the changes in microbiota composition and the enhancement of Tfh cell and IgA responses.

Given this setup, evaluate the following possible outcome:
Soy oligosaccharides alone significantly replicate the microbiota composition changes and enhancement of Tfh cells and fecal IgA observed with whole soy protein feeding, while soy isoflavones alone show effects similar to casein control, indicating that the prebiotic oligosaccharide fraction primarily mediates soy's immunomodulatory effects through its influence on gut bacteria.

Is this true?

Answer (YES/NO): NO